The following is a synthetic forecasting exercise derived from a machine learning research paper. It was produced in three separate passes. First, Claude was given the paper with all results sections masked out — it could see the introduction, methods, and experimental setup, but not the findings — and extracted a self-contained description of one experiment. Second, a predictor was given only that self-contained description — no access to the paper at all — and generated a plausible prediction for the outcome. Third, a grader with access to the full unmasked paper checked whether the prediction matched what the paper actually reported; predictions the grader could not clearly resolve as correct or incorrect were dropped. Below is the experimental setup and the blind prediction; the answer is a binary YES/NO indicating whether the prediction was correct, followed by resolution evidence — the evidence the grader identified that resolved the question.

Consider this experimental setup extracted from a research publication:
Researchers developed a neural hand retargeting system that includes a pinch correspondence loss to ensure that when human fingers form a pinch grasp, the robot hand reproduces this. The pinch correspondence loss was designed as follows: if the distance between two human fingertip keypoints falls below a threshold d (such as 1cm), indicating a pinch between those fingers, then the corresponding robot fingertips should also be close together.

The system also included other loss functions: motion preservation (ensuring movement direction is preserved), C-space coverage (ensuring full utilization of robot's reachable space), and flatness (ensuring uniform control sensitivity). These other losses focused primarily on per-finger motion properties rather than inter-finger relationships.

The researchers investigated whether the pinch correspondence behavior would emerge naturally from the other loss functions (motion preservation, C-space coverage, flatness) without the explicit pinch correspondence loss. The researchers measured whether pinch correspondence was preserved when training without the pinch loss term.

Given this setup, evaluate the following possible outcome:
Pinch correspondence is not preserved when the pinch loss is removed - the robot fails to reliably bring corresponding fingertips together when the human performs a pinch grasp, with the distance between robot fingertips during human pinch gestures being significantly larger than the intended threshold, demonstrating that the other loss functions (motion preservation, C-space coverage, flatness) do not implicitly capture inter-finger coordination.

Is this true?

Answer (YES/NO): NO